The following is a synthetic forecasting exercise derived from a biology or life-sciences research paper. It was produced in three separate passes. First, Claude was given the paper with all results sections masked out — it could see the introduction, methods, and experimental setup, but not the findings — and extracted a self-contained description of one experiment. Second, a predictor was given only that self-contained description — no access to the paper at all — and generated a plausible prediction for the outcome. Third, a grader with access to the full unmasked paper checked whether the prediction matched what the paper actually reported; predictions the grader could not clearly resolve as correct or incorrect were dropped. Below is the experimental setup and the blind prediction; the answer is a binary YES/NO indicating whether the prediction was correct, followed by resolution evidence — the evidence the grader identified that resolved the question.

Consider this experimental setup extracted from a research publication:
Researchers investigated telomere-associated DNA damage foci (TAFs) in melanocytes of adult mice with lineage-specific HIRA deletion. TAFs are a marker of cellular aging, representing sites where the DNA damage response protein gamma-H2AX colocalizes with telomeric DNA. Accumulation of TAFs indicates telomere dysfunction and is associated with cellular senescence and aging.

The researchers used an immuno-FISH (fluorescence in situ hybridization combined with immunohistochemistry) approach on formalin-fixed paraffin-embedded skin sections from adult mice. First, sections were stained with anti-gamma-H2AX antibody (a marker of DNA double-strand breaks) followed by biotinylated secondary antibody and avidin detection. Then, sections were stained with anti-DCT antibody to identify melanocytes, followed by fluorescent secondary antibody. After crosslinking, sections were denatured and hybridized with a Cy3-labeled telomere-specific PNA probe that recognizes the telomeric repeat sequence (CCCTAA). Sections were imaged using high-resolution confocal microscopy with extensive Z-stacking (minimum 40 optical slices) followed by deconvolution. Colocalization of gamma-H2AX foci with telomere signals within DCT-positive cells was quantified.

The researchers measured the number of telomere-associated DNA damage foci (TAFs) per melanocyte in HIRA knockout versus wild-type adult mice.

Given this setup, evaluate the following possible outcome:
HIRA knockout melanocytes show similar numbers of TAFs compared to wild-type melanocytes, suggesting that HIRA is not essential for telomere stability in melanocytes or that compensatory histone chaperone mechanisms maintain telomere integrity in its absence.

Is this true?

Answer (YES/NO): NO